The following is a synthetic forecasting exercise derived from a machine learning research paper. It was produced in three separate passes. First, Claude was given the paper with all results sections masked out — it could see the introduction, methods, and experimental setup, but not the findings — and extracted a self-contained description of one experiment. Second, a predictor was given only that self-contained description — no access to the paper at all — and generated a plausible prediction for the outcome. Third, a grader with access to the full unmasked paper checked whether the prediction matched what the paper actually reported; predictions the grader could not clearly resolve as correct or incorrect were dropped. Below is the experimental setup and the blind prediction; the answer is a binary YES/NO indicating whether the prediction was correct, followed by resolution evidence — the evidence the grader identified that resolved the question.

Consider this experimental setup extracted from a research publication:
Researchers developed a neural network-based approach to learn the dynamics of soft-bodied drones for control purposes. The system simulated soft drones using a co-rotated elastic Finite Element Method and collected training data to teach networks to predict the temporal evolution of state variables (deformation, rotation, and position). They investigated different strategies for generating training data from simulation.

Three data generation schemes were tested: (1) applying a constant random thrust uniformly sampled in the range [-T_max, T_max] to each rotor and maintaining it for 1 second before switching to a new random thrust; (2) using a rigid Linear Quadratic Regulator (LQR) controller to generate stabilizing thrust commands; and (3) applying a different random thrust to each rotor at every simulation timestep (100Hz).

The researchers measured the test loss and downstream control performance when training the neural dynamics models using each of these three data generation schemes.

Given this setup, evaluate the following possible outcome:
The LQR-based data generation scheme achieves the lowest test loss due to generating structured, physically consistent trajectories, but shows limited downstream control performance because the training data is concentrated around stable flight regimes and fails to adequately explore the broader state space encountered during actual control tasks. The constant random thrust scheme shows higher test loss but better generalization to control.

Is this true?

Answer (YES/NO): NO